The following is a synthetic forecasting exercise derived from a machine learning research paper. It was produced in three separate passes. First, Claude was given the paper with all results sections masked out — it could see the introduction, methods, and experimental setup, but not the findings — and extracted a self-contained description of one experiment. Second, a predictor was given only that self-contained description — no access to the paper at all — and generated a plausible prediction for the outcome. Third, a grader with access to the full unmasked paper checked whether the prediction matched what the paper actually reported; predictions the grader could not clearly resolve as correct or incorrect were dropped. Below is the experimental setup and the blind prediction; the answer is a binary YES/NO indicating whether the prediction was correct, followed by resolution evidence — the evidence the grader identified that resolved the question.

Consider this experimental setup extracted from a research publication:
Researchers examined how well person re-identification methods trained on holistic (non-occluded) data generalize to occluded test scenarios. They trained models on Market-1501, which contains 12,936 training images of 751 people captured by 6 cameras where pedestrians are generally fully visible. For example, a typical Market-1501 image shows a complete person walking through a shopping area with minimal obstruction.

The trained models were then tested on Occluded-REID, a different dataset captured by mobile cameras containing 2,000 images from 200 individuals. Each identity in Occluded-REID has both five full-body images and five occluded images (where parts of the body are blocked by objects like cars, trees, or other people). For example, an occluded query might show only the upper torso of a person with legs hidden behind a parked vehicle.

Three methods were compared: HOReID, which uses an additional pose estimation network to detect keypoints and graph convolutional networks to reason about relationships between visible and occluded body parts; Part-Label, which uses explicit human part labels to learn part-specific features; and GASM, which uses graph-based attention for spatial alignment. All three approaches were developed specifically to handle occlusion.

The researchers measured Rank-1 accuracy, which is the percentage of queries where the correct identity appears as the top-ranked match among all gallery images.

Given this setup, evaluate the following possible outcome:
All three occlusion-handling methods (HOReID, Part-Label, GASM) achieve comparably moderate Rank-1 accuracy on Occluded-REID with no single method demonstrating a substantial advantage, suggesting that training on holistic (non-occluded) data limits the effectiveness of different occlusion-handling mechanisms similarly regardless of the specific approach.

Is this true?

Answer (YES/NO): NO